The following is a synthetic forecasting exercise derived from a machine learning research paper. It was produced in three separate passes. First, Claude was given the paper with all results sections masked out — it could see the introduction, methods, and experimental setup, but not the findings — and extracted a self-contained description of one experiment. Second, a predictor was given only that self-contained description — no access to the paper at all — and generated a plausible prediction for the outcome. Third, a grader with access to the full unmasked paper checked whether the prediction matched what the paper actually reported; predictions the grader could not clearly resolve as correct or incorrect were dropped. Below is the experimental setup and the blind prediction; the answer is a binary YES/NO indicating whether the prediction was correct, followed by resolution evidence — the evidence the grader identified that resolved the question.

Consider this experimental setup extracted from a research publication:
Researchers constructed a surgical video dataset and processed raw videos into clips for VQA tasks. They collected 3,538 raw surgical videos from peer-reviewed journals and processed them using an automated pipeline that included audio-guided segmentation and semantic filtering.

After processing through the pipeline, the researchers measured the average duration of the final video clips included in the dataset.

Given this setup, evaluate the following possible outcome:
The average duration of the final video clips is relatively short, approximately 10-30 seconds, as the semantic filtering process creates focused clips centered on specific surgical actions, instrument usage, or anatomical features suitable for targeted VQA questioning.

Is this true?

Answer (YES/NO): YES